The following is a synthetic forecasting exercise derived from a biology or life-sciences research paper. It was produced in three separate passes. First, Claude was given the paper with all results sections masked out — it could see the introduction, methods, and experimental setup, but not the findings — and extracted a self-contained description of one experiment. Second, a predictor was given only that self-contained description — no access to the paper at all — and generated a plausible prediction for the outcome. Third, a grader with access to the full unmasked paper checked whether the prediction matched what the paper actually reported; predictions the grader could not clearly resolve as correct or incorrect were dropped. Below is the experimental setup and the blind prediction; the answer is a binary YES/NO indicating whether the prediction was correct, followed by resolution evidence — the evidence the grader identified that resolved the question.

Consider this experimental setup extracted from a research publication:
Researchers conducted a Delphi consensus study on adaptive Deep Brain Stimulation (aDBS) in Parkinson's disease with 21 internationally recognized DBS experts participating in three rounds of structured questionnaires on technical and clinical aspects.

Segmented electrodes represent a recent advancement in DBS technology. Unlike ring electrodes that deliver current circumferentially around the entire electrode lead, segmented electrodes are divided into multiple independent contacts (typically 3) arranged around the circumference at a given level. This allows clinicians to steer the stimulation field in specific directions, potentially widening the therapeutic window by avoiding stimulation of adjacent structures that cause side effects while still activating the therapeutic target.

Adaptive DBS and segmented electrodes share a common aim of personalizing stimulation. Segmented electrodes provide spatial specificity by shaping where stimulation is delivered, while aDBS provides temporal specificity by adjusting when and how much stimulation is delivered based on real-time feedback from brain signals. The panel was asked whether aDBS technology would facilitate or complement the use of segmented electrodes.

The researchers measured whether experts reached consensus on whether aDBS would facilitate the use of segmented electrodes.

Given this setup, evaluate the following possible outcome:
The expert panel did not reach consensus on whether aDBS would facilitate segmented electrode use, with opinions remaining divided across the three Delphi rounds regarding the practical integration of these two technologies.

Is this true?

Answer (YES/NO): NO